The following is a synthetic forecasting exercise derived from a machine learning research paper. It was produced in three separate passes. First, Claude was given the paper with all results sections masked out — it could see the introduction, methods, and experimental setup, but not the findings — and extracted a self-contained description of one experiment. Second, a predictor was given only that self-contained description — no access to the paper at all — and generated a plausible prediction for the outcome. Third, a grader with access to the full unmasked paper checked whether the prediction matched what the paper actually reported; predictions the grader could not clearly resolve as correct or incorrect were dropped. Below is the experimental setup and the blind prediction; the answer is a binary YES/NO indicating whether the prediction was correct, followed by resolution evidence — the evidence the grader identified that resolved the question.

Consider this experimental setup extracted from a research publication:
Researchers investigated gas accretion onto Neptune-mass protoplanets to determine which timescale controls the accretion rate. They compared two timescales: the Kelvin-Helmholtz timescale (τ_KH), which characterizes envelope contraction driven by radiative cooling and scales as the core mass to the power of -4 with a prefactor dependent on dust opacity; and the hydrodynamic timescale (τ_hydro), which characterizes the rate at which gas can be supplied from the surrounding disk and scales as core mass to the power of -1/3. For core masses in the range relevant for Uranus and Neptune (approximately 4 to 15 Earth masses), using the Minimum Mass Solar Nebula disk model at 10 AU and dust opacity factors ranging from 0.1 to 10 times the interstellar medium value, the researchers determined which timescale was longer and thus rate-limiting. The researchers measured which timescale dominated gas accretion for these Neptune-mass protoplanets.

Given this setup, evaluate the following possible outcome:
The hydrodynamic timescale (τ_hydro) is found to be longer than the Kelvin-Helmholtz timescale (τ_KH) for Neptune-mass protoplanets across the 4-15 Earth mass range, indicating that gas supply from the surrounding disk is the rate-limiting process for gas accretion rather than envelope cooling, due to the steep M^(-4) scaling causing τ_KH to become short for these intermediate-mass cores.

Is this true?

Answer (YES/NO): NO